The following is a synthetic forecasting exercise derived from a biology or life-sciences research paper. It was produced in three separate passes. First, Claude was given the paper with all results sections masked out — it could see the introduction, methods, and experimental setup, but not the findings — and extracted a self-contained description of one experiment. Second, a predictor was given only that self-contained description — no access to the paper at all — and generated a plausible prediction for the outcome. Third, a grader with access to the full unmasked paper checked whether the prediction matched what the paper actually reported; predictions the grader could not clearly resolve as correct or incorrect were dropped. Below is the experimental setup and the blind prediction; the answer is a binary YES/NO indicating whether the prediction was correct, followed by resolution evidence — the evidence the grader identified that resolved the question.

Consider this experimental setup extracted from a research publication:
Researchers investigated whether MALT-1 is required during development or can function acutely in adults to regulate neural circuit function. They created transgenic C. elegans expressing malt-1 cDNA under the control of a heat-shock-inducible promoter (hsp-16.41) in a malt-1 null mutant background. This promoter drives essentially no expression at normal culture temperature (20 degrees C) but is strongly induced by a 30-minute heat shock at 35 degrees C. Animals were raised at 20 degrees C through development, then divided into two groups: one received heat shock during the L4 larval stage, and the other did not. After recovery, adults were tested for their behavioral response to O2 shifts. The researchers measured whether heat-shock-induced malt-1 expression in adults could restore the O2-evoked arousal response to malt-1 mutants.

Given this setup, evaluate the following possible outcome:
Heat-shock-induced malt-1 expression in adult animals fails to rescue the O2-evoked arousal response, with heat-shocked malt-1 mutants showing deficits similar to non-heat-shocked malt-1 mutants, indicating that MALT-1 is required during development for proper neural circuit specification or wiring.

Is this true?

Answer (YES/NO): NO